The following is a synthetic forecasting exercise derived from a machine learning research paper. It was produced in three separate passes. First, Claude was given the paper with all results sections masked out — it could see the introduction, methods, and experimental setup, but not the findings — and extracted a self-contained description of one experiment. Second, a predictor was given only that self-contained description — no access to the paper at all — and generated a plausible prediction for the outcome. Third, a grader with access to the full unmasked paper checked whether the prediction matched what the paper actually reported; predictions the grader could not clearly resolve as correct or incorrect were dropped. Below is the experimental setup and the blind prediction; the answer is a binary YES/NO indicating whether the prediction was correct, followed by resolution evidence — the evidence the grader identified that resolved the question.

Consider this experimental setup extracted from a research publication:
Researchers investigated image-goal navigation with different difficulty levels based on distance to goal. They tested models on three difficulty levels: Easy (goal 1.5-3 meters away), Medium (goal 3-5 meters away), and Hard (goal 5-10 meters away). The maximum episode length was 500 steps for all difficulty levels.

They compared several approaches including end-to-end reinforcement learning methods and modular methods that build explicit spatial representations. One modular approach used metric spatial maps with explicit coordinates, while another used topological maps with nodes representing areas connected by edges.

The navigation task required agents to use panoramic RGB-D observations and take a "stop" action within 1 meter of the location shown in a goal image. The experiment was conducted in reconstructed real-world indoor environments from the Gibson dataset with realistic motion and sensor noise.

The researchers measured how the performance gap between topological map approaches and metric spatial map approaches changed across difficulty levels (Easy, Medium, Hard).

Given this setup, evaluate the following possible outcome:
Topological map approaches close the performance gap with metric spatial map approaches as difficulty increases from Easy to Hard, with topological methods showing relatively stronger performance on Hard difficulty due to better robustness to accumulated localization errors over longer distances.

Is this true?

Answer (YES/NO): NO